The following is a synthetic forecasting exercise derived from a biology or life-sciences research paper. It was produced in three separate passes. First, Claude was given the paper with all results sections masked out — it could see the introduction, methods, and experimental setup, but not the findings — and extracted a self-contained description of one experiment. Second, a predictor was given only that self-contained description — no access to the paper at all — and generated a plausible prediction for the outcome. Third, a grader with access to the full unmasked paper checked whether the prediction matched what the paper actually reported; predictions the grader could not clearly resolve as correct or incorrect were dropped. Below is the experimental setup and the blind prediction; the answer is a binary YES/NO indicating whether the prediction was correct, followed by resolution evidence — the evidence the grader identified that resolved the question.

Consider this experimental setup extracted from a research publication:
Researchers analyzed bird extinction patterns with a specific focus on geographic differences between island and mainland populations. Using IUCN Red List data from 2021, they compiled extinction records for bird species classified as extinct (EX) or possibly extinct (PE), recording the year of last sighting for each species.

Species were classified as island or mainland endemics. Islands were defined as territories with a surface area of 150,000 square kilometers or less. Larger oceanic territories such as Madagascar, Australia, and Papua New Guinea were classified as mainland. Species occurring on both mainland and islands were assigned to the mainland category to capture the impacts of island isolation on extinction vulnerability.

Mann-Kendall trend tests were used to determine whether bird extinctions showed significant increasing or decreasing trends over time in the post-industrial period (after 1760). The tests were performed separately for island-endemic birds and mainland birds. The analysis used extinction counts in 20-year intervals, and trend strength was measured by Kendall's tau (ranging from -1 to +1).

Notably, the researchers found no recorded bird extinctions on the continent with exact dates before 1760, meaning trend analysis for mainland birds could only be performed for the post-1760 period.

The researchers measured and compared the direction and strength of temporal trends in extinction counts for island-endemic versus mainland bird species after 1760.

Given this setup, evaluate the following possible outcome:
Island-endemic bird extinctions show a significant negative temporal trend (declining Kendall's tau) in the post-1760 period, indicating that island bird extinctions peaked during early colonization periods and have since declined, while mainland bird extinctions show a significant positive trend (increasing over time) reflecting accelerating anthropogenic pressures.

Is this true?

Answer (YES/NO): NO